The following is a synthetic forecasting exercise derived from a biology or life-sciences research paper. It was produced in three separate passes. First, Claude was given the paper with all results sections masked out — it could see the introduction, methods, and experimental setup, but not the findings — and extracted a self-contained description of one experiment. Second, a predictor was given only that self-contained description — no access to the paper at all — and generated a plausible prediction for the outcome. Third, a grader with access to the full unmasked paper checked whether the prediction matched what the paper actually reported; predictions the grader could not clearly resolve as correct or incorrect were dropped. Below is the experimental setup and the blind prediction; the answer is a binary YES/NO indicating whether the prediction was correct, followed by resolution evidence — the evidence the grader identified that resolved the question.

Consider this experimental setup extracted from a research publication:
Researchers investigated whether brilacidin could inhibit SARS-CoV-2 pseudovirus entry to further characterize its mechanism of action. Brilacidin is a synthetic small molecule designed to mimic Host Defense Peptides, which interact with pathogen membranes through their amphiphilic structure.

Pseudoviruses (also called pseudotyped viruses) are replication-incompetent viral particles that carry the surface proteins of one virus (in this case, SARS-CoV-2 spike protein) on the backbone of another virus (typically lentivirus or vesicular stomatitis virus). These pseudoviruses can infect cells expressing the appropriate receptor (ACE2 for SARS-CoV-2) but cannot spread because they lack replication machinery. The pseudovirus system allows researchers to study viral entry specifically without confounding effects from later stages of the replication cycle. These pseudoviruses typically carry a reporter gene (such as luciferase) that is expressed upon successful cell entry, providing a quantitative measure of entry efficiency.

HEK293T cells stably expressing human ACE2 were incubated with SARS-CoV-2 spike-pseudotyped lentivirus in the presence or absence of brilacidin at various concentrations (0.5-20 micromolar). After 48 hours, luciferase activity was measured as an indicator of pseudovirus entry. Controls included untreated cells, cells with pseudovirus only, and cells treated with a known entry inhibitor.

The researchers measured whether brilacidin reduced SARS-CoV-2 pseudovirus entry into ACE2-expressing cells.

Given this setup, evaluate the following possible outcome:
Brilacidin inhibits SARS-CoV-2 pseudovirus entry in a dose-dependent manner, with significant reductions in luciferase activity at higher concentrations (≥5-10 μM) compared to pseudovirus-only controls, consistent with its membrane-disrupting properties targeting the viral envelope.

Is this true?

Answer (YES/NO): NO